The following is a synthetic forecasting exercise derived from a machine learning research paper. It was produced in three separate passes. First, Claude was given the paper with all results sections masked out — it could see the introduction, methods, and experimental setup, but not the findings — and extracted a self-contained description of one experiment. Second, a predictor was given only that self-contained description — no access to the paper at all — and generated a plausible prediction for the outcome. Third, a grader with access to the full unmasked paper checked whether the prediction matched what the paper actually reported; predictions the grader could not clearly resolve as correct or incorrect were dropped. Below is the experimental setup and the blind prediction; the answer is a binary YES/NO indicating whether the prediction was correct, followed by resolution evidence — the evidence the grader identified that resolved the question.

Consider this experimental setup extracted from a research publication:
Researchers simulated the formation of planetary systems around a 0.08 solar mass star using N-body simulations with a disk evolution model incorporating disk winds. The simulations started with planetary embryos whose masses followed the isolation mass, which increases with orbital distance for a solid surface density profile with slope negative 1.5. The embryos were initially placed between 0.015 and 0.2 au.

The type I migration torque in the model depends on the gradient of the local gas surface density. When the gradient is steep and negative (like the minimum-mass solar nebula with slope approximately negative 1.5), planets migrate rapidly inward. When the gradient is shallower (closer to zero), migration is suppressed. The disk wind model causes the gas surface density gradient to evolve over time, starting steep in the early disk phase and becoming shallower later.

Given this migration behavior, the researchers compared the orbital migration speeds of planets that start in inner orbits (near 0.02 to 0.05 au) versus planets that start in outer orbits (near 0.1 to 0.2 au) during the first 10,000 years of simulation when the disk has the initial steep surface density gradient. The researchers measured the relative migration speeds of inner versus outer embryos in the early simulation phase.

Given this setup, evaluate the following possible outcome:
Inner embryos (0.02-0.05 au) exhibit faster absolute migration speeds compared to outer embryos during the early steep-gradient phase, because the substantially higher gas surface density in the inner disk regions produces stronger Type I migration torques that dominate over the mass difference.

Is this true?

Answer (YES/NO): YES